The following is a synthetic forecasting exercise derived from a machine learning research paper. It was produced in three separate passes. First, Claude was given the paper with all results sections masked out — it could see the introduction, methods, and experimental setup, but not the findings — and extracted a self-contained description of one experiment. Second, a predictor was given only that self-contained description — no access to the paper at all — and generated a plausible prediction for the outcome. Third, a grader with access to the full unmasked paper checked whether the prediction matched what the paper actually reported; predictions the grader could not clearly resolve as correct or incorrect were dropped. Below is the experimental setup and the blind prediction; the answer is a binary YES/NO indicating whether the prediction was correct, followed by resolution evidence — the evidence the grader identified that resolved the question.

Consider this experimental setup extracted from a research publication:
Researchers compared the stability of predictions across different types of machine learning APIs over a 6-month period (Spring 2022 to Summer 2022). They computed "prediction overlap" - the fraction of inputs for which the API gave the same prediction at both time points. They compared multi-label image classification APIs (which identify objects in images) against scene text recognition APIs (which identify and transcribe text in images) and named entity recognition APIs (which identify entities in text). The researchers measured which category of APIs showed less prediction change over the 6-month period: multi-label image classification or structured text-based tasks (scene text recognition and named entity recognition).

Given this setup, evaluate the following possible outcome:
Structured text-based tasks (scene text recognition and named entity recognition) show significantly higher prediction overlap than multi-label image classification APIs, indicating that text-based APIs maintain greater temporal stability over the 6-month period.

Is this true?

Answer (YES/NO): NO